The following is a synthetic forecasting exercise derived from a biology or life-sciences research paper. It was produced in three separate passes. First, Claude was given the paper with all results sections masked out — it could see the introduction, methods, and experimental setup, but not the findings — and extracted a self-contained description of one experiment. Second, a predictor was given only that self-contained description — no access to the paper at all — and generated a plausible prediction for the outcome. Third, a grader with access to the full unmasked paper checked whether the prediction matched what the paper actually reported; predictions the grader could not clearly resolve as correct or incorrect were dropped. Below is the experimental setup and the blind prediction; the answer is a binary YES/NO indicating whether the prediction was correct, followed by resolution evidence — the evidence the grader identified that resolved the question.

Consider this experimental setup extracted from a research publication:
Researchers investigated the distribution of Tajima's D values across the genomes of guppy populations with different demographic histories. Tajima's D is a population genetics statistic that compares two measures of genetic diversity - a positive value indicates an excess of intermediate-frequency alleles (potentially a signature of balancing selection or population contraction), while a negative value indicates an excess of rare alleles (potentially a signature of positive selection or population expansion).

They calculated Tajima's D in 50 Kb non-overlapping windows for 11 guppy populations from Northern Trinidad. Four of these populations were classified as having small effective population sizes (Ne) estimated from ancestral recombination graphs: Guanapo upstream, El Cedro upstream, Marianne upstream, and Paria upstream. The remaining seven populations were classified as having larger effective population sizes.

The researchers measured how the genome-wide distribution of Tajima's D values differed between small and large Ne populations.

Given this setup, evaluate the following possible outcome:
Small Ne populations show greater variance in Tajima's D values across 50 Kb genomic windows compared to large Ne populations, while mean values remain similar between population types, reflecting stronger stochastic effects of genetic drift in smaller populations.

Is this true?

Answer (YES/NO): NO